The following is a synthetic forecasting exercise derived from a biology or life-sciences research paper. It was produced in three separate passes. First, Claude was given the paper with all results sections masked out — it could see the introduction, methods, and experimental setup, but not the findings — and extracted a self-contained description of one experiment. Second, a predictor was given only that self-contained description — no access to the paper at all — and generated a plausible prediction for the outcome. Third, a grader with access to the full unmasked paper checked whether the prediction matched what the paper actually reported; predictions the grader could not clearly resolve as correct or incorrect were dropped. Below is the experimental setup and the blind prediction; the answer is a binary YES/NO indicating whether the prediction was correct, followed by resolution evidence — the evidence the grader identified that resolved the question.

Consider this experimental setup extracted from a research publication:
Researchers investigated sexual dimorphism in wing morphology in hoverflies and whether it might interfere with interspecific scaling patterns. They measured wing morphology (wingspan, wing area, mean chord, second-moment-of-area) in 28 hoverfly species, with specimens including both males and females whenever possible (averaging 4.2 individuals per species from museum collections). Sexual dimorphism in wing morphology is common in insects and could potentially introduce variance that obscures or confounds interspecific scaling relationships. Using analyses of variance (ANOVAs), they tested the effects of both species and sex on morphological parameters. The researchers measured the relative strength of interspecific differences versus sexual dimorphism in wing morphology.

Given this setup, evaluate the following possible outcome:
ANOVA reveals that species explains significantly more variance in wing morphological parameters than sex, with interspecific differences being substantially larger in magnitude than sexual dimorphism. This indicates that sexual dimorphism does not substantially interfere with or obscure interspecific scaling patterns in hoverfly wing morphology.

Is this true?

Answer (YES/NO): YES